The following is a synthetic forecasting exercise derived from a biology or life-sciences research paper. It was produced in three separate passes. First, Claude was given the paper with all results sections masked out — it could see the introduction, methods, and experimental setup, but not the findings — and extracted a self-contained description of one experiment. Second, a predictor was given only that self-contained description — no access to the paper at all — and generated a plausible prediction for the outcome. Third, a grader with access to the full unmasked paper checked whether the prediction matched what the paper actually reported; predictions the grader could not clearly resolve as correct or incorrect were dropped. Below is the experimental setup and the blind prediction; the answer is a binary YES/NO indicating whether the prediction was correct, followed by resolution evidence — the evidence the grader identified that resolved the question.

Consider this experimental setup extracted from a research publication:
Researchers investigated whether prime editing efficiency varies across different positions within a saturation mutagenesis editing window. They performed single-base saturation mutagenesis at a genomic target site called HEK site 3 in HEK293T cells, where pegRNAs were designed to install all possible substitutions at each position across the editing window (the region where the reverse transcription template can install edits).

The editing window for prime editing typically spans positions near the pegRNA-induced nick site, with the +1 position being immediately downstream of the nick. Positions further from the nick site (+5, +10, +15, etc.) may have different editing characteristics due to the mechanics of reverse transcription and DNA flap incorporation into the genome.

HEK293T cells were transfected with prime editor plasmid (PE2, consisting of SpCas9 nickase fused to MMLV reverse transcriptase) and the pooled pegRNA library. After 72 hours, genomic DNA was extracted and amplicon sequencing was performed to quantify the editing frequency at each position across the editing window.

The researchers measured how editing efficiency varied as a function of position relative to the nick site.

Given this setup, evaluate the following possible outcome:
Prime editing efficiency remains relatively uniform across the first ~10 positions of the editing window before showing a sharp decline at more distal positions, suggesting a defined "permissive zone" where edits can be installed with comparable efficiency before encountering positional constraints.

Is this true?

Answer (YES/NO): NO